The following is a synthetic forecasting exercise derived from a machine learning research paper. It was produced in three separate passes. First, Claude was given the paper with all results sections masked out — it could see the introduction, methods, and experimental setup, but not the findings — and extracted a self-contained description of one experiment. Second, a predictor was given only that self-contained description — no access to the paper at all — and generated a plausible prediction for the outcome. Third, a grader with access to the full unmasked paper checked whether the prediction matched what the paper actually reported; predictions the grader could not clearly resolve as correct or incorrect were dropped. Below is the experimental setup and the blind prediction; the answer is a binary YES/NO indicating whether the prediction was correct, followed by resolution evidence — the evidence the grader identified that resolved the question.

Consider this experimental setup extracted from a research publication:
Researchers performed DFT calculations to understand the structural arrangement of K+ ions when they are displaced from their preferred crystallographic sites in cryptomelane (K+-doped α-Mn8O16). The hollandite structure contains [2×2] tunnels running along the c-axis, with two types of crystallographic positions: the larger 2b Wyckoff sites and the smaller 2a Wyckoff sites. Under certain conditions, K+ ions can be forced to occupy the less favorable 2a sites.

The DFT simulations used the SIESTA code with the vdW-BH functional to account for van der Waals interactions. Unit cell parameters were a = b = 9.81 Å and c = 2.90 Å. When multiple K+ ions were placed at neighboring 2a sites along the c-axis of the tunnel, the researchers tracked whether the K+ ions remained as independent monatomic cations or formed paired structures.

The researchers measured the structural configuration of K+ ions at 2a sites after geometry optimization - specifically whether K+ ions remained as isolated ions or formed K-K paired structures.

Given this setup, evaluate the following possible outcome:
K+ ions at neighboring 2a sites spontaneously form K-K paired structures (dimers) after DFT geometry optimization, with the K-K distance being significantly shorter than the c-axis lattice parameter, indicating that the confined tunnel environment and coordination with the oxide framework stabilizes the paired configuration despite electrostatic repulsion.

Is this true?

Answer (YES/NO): NO